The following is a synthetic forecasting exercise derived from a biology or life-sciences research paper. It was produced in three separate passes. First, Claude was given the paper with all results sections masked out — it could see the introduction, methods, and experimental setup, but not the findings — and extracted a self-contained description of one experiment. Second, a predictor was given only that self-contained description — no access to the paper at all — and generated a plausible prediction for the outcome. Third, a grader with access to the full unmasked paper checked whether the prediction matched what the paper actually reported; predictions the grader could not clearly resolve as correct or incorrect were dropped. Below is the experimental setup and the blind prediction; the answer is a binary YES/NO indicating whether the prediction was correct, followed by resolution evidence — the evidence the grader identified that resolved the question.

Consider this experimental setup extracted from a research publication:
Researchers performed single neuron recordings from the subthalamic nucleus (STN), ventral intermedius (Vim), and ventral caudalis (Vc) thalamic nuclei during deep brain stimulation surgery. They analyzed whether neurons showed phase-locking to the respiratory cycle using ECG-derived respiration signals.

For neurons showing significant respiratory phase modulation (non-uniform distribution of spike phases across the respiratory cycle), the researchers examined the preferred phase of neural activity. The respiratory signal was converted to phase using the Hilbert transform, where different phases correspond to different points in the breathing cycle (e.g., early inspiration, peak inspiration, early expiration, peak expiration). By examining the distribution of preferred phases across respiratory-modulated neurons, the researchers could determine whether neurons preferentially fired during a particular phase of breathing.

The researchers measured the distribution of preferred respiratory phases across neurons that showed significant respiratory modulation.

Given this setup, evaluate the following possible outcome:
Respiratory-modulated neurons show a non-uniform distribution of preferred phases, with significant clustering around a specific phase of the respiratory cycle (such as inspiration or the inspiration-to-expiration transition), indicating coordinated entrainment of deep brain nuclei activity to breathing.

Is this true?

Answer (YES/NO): NO